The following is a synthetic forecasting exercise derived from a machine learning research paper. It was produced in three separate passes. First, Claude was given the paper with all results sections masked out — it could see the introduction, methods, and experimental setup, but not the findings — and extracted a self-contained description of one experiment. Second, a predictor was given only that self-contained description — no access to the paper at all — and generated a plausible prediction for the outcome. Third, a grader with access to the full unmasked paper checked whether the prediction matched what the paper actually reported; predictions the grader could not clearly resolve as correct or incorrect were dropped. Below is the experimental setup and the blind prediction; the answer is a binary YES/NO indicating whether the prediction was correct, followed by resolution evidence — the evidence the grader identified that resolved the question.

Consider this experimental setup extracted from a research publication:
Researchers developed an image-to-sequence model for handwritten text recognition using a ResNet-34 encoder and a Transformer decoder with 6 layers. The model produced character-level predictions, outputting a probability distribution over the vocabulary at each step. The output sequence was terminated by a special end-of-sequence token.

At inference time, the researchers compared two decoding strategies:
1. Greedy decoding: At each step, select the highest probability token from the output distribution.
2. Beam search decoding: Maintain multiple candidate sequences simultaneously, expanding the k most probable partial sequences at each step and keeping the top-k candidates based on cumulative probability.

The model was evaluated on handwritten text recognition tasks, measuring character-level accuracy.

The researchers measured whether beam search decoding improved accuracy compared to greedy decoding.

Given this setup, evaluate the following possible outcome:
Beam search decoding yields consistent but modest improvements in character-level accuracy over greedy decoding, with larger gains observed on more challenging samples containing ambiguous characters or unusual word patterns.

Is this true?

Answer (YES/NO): NO